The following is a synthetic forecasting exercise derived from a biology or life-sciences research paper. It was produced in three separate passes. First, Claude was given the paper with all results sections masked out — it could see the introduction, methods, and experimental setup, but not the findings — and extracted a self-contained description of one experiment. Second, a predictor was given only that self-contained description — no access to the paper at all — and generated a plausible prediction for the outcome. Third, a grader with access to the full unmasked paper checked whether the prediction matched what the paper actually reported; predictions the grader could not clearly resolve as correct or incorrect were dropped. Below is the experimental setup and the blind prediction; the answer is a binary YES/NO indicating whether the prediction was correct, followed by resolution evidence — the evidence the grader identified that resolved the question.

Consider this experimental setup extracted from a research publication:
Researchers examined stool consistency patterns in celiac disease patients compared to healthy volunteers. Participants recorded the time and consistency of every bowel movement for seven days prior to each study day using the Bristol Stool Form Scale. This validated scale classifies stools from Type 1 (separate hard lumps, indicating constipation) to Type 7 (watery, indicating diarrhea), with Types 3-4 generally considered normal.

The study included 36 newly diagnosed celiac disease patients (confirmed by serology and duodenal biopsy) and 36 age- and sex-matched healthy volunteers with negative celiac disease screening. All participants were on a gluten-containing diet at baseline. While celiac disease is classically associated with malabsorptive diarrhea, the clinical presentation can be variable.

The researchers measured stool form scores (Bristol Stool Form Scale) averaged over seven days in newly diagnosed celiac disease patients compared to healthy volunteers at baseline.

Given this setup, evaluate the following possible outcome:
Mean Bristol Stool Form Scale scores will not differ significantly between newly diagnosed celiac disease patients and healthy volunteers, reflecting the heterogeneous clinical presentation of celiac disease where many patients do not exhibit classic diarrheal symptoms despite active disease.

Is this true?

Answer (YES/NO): YES